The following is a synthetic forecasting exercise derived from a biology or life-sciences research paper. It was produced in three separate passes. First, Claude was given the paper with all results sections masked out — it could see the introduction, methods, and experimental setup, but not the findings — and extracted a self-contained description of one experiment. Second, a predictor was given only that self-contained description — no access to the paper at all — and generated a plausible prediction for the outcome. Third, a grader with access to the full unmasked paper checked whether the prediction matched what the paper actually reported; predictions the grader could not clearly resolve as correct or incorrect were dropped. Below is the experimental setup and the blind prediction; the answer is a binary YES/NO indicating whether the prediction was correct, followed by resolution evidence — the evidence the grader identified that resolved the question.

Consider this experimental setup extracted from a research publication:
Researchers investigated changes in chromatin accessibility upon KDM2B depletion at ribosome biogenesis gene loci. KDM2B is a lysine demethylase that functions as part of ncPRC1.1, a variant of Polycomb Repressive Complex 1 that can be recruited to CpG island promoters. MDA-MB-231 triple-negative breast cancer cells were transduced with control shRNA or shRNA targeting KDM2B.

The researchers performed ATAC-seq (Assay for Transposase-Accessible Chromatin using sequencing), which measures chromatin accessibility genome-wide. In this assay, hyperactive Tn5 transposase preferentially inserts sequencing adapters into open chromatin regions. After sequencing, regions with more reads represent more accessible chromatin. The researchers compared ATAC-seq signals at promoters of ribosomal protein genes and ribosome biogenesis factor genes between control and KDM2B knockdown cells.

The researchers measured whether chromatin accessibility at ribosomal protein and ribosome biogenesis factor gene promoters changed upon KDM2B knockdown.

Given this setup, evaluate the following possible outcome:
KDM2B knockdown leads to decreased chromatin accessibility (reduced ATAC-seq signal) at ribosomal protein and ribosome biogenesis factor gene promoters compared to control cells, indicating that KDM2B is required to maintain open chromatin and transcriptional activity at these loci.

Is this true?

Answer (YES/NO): YES